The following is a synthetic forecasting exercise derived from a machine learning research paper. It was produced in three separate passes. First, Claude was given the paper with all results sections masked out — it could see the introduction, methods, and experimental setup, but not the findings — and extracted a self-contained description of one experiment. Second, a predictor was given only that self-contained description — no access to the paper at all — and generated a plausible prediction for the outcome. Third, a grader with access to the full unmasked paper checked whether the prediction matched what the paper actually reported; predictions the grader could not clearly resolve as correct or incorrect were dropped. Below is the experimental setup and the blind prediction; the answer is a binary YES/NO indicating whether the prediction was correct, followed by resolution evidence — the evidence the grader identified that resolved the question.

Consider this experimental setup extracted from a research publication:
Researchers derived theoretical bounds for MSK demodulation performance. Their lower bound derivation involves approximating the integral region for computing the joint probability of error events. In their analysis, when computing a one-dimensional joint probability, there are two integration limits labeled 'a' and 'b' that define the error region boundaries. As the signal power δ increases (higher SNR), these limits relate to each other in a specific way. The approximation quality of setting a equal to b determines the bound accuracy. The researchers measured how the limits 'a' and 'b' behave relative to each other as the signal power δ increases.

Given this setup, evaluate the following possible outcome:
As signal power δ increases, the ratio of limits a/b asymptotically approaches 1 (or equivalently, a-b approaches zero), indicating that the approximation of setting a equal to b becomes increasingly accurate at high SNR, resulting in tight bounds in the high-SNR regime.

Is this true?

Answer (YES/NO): YES